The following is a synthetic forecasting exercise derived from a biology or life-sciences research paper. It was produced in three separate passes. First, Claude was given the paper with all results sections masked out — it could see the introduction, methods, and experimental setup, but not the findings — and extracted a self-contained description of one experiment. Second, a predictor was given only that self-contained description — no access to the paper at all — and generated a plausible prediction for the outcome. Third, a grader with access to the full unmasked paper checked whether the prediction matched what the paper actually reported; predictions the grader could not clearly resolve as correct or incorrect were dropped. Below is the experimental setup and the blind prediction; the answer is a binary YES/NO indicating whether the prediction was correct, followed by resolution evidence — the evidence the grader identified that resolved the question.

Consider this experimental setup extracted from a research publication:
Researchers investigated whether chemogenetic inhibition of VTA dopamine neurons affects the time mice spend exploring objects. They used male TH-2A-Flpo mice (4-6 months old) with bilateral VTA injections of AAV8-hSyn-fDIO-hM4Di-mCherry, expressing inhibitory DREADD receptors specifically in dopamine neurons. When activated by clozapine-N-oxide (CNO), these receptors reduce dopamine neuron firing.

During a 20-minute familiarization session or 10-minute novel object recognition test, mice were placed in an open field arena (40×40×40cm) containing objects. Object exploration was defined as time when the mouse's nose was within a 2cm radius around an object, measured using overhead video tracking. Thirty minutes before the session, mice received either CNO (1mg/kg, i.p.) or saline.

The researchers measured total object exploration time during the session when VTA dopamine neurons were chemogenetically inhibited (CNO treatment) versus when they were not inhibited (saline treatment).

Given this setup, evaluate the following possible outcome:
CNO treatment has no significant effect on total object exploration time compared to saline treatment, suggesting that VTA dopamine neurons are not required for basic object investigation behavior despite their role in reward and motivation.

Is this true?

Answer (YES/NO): YES